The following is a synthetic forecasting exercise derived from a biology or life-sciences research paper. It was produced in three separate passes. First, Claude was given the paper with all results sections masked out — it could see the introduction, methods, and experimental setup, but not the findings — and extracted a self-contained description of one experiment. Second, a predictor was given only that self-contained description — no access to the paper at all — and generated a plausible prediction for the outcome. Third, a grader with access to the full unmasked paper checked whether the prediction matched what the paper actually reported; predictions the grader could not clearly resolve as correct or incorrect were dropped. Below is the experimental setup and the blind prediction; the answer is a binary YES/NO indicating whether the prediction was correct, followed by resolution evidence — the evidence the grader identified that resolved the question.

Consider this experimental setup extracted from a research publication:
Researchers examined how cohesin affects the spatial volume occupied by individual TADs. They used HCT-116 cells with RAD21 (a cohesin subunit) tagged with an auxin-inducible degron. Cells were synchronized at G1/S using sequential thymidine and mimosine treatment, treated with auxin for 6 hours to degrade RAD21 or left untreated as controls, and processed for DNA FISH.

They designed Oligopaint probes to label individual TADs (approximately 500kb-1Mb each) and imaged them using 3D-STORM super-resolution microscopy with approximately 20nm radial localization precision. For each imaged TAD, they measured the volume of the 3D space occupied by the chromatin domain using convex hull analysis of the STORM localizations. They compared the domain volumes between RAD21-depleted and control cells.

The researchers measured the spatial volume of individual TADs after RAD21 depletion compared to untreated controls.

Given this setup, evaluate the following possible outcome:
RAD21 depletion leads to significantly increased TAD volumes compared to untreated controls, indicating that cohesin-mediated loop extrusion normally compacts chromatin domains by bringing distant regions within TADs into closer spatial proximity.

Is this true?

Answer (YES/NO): NO